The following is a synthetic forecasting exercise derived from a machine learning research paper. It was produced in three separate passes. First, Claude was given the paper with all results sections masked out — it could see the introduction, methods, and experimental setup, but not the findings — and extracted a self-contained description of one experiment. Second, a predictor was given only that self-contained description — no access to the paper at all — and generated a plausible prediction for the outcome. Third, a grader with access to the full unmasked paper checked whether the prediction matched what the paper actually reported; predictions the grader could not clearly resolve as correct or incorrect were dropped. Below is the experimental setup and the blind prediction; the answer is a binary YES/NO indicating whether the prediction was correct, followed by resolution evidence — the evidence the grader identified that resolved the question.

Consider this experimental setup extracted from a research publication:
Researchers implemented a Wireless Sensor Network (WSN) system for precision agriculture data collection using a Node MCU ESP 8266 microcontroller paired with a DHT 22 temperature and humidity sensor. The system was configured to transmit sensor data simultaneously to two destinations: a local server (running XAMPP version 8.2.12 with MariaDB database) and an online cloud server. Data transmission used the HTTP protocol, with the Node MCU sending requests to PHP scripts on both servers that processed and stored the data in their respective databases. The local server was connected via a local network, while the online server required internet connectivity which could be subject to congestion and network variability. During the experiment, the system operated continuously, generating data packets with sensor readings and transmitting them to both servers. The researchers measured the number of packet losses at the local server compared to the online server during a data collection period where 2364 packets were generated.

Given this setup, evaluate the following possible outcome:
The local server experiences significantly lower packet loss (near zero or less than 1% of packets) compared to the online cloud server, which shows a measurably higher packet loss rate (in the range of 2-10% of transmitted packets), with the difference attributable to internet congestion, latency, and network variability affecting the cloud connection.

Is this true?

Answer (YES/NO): YES